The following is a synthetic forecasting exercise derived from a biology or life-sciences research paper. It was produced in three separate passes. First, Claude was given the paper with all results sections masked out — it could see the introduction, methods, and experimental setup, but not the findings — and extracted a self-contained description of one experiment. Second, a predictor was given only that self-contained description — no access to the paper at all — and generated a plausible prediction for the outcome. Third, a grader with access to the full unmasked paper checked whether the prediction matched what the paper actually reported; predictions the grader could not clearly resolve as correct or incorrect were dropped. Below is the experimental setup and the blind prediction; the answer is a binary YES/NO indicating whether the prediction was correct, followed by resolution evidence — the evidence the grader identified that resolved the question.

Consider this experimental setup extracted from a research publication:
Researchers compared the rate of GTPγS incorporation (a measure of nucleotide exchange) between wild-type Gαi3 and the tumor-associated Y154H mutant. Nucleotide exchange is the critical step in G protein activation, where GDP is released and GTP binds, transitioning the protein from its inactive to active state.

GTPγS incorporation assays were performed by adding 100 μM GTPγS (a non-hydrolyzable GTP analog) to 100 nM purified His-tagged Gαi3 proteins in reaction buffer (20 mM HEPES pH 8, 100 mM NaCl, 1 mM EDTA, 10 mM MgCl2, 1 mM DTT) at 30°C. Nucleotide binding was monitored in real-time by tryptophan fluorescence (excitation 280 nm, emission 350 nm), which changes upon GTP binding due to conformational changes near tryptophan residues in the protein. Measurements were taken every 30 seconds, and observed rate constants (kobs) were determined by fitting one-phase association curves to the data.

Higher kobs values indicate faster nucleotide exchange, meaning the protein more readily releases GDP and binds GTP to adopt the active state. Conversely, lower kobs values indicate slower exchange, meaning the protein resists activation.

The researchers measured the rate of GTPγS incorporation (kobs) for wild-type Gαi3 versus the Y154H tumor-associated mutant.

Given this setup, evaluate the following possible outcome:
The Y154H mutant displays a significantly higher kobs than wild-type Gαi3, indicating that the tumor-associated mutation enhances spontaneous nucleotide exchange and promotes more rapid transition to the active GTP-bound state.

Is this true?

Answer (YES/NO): YES